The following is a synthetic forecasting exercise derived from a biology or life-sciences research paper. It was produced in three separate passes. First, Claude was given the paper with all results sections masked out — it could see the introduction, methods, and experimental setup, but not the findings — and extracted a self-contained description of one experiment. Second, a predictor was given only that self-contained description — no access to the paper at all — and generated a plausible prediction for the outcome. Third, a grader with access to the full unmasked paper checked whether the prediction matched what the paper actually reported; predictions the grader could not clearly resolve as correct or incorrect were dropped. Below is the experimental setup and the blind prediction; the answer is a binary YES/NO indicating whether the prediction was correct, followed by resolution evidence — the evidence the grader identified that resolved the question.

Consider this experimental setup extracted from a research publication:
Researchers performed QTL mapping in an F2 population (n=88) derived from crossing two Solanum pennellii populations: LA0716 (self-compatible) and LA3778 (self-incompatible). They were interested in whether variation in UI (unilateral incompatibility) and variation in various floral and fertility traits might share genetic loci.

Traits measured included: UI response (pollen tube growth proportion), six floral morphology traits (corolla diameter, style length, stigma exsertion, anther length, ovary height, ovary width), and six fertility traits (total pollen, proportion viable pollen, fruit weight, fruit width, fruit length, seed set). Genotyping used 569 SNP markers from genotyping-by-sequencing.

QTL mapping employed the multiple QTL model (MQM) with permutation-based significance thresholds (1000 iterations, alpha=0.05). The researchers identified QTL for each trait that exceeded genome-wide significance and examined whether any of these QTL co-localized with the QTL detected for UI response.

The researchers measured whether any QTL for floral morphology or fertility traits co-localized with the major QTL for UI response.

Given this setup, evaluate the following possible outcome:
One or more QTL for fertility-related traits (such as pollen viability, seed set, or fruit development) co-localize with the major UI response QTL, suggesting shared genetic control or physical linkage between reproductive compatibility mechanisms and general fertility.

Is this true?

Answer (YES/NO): NO